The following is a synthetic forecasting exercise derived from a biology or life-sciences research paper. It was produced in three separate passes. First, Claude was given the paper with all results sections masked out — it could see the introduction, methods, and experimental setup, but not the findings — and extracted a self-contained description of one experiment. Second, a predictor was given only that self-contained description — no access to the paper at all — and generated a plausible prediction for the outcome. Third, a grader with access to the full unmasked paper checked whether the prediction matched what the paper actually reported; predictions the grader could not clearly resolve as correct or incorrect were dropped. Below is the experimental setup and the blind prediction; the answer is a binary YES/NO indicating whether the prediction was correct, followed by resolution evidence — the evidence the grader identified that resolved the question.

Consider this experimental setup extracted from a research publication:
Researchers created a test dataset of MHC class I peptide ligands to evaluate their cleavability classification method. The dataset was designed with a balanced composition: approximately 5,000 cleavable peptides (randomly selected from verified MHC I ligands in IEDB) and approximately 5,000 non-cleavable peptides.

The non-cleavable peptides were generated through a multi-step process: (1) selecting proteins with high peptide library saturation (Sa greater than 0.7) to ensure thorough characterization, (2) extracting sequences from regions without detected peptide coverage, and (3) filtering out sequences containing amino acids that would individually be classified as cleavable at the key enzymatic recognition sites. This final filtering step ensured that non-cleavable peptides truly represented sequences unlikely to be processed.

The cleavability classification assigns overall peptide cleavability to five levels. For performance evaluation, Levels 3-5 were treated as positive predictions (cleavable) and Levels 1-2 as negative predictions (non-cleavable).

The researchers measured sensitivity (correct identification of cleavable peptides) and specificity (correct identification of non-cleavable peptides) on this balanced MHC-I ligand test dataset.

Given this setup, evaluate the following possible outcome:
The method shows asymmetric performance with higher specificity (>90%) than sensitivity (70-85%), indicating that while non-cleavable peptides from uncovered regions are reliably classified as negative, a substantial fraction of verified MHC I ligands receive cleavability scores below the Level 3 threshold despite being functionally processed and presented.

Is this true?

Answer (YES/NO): NO